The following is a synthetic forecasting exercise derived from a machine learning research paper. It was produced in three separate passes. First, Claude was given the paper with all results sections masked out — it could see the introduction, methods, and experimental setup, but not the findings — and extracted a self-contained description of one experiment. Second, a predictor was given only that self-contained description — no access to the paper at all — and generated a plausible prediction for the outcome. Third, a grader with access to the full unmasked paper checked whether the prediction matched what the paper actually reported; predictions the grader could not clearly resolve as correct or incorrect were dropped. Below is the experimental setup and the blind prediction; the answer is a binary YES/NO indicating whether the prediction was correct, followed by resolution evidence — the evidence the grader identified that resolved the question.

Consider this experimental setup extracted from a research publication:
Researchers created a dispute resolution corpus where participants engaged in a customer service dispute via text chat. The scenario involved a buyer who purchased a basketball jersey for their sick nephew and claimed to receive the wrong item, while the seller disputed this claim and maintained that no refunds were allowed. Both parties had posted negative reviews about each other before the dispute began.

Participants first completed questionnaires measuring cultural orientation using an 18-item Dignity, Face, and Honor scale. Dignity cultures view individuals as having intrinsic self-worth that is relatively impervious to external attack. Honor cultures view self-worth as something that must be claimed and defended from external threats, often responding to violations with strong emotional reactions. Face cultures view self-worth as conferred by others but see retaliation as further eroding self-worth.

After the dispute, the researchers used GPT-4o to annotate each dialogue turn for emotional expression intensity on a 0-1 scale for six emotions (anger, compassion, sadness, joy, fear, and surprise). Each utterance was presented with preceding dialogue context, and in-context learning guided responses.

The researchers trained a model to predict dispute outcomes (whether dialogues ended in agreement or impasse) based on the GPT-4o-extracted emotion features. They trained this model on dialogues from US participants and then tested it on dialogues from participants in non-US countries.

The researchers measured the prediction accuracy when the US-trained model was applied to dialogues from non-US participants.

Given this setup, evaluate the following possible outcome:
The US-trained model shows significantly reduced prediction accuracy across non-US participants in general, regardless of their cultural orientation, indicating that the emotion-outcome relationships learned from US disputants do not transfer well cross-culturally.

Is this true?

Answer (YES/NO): NO